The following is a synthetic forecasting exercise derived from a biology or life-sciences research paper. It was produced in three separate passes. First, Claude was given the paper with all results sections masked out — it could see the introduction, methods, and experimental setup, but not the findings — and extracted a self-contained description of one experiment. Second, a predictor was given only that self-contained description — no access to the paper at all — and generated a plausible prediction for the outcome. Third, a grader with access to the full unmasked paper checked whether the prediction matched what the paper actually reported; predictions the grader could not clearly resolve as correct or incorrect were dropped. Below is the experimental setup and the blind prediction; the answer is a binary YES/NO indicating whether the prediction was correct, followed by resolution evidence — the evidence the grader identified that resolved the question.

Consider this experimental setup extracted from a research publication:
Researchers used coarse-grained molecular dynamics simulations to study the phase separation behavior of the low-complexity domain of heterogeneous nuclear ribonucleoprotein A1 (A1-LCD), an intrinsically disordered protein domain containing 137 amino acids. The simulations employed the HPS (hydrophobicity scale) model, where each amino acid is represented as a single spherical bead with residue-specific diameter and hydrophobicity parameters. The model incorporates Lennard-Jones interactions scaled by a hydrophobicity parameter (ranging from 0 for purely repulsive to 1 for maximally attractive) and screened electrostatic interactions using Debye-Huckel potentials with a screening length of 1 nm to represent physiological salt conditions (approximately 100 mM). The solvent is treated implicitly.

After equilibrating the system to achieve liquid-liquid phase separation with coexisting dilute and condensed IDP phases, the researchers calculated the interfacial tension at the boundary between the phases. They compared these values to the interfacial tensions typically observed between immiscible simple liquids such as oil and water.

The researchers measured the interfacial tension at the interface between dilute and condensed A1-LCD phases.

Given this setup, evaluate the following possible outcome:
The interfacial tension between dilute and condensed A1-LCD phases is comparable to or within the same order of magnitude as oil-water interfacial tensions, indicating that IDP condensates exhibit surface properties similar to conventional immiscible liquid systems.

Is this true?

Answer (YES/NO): NO